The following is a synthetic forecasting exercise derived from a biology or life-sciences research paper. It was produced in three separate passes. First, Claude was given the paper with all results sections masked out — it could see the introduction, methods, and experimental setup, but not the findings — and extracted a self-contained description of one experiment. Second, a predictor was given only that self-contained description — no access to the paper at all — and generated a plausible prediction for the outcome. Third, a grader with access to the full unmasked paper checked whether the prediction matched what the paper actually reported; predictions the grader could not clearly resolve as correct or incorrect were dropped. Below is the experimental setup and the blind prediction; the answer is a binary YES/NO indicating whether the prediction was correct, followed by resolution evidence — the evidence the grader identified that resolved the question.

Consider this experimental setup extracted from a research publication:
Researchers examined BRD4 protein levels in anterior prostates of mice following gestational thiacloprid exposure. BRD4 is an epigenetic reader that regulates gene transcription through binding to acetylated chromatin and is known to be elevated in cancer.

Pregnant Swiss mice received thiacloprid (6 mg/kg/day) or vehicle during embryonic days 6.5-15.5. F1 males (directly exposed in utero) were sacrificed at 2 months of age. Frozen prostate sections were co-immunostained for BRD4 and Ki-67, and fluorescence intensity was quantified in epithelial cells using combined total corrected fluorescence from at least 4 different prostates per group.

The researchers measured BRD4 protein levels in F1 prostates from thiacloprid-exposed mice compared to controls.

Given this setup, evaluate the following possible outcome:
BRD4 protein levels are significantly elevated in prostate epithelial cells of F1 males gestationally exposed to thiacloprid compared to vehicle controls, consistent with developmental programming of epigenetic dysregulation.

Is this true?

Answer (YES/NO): NO